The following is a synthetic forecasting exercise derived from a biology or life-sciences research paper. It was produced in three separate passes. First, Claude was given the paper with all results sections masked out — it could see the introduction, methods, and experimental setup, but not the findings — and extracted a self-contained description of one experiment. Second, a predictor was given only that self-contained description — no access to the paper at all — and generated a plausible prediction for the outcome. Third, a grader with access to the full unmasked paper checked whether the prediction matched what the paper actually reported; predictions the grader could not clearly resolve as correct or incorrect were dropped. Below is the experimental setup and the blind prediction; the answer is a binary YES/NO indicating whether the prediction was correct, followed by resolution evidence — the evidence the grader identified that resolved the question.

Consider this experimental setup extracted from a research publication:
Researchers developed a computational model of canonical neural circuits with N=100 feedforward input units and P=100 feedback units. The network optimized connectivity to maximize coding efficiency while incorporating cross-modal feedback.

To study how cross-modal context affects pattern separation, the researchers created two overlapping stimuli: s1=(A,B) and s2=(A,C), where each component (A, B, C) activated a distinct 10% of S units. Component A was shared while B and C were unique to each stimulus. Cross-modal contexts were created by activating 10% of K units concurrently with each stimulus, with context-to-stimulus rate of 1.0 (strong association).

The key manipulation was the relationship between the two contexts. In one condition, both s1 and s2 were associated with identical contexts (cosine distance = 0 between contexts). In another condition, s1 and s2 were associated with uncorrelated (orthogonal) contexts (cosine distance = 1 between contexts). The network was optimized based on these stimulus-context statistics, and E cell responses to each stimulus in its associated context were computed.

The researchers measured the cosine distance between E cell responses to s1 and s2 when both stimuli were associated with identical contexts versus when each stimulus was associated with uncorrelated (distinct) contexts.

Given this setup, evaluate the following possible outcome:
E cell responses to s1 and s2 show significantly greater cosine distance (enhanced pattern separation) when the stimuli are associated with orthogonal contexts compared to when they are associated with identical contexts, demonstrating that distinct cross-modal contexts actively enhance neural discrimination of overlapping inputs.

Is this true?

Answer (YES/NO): NO